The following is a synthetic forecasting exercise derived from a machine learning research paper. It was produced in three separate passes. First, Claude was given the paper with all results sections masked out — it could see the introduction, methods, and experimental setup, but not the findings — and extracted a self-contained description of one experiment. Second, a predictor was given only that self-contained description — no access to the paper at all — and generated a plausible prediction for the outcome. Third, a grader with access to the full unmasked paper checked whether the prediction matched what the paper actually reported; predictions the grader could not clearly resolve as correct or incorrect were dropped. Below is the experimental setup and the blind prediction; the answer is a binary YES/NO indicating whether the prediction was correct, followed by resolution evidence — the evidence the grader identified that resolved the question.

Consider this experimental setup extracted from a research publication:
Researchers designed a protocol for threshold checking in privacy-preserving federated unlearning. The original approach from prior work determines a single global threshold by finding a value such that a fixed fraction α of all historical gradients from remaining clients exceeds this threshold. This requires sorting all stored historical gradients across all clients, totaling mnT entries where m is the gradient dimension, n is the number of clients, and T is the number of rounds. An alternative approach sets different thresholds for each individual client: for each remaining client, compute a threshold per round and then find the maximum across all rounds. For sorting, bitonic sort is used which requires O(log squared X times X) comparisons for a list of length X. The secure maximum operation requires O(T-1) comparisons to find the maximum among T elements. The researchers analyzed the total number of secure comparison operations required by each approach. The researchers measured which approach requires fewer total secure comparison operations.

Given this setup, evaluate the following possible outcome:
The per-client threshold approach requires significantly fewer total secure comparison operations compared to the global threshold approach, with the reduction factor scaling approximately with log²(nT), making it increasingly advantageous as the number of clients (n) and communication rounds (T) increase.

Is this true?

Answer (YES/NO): NO